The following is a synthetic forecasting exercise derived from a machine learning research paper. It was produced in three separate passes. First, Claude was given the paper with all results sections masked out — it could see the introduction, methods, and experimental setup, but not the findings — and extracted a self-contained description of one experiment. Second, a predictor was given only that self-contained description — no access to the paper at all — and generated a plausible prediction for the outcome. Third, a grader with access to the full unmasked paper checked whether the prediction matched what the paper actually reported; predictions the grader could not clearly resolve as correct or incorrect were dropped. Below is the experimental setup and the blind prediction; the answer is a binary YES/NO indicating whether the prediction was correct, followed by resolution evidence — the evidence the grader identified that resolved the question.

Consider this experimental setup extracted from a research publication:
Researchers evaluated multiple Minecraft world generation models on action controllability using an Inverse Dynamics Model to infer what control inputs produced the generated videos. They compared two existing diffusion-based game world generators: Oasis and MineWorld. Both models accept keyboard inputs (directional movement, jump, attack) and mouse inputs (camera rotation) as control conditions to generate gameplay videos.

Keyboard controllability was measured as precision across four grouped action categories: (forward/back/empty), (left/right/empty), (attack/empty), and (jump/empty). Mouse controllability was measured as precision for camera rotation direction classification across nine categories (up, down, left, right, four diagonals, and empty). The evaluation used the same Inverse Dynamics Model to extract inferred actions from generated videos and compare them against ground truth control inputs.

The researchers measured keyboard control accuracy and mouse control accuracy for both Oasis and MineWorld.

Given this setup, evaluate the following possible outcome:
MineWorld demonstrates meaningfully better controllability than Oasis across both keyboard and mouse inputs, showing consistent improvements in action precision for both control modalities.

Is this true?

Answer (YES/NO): YES